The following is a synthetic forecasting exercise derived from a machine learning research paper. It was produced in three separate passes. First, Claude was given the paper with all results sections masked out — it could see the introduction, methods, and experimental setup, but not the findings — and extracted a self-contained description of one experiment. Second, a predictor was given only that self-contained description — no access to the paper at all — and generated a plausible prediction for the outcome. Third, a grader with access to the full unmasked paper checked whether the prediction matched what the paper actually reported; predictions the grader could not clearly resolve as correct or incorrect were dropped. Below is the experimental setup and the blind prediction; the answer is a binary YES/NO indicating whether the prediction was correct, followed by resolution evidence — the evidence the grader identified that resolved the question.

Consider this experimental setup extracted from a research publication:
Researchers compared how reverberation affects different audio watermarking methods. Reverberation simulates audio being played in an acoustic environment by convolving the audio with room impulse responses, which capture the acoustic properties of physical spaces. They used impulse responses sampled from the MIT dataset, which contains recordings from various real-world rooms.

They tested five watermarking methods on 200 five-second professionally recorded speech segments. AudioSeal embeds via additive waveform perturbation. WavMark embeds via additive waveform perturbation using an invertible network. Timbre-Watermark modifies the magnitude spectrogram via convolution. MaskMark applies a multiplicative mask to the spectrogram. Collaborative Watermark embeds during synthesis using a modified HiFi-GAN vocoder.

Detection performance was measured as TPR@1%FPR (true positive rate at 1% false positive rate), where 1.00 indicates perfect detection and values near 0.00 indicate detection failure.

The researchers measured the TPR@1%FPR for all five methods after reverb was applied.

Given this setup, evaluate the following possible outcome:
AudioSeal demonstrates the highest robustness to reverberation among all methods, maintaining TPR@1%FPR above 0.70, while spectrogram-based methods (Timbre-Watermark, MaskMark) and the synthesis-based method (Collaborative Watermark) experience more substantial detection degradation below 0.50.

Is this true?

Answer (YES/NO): NO